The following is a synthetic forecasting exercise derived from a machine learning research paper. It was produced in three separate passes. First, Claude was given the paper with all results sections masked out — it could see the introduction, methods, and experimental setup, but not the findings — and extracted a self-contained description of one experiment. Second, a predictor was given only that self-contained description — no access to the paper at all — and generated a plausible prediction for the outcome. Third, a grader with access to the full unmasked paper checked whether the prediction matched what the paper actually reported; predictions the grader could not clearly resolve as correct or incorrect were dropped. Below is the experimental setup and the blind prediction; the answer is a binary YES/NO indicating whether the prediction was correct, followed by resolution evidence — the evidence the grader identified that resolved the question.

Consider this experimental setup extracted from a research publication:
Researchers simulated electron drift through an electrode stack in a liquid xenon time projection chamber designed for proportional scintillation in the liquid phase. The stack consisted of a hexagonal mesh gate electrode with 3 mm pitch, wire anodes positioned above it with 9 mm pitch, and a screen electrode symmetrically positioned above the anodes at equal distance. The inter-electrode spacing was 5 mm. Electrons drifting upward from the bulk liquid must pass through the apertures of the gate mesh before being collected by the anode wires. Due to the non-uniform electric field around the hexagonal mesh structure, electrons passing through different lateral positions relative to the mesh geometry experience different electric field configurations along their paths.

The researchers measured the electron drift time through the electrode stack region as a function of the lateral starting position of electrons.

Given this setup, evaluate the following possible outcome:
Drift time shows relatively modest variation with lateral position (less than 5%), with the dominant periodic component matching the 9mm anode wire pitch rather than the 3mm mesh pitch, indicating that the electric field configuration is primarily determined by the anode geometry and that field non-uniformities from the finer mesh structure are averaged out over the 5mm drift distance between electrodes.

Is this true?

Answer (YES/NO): NO